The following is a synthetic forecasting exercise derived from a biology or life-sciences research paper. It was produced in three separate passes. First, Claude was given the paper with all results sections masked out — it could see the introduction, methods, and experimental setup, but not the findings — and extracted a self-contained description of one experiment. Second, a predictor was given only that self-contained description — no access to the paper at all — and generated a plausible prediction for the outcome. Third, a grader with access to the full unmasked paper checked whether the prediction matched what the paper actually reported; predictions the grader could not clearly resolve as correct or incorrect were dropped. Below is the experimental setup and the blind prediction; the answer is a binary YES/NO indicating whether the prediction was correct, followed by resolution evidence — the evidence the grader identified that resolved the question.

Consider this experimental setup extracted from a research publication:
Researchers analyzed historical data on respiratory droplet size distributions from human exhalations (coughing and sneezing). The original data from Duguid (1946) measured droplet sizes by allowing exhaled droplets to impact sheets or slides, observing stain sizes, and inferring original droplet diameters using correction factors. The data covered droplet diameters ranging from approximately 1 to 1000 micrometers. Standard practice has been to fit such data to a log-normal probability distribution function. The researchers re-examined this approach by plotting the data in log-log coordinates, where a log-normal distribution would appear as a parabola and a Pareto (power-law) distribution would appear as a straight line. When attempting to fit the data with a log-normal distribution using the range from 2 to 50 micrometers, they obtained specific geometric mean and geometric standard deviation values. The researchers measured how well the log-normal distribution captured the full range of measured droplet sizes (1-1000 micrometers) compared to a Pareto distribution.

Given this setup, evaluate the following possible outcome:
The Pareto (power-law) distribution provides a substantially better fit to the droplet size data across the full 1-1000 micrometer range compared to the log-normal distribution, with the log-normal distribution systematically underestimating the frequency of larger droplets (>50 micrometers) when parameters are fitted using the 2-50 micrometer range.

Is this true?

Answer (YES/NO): YES